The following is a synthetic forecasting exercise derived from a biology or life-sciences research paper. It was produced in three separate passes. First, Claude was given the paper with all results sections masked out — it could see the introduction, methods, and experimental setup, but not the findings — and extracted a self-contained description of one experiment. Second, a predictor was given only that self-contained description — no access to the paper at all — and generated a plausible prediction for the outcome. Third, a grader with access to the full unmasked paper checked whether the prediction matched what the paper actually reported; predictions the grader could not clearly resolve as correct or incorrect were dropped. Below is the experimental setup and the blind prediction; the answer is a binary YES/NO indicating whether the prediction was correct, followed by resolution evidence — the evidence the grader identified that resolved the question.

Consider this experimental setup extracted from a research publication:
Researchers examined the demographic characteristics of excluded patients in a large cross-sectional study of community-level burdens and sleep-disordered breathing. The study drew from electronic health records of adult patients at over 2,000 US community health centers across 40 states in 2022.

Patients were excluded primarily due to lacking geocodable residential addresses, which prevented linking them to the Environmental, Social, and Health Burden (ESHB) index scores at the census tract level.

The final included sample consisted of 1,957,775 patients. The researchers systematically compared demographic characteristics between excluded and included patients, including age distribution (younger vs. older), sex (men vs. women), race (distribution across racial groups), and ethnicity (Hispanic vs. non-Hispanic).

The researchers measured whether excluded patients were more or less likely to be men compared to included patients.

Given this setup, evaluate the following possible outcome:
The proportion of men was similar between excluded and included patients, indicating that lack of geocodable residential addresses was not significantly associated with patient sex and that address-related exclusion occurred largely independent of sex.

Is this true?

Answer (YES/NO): NO